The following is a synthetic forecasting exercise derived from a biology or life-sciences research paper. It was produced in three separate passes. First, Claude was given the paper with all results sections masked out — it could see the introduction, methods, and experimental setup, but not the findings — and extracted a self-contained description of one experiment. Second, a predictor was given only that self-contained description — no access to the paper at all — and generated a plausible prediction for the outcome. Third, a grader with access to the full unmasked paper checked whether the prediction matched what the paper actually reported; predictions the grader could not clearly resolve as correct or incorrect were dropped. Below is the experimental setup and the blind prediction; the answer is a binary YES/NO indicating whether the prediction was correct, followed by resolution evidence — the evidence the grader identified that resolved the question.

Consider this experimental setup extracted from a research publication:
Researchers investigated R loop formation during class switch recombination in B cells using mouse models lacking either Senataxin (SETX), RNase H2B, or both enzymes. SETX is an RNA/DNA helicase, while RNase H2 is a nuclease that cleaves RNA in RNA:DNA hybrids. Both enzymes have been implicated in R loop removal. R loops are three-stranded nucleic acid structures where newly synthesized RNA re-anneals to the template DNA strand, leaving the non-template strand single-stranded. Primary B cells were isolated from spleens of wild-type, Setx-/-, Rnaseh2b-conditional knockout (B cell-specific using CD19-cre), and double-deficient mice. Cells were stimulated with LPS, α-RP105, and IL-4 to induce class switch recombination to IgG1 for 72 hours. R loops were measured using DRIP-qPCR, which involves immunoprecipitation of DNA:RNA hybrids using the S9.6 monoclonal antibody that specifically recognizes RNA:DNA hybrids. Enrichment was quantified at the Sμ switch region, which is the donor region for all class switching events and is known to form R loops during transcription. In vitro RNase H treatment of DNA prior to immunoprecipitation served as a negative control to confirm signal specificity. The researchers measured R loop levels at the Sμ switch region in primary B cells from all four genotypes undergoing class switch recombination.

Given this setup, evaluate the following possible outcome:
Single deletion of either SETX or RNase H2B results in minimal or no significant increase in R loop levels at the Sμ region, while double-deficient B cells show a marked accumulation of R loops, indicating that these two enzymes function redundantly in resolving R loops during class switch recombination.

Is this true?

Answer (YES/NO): YES